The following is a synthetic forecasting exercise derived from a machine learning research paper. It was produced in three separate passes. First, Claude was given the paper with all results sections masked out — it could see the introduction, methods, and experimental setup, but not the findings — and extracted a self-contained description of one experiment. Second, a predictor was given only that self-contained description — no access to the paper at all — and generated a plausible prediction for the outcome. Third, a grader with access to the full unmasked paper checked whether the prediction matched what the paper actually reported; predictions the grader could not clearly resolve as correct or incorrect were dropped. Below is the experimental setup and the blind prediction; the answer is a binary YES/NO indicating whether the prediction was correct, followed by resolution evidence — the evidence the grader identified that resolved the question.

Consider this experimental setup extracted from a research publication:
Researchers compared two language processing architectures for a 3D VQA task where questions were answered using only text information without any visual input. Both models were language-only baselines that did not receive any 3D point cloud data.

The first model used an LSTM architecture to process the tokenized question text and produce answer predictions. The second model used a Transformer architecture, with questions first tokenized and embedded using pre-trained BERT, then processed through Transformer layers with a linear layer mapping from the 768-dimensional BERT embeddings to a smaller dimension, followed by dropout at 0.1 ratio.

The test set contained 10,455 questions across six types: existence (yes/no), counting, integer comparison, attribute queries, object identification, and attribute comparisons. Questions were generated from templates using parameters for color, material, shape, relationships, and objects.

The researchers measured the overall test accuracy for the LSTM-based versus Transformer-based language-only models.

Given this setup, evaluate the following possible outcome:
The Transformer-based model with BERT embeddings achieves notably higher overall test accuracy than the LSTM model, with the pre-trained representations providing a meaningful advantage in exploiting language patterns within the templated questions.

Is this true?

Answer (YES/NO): NO